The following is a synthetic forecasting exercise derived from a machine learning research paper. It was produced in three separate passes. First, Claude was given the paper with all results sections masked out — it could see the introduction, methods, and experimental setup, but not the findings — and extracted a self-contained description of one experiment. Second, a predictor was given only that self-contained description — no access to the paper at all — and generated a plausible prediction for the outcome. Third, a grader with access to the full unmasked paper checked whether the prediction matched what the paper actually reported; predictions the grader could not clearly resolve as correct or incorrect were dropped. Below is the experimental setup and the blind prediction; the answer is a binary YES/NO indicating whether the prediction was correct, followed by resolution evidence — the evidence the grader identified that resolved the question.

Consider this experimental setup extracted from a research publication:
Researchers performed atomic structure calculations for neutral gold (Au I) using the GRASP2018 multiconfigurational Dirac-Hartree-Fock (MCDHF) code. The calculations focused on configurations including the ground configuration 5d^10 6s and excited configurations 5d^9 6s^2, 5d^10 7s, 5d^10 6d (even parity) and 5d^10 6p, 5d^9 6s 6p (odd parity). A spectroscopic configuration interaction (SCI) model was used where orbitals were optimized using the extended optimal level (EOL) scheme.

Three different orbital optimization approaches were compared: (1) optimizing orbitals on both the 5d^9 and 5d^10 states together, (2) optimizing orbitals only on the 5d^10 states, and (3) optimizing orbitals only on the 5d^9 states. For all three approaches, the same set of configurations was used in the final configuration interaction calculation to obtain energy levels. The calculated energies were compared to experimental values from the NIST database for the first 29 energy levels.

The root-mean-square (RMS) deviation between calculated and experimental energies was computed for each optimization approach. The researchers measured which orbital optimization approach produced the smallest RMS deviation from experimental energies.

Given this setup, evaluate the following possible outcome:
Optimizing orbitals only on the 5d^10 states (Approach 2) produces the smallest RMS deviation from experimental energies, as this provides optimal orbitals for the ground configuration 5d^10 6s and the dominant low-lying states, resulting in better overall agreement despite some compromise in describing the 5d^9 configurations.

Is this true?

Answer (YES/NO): YES